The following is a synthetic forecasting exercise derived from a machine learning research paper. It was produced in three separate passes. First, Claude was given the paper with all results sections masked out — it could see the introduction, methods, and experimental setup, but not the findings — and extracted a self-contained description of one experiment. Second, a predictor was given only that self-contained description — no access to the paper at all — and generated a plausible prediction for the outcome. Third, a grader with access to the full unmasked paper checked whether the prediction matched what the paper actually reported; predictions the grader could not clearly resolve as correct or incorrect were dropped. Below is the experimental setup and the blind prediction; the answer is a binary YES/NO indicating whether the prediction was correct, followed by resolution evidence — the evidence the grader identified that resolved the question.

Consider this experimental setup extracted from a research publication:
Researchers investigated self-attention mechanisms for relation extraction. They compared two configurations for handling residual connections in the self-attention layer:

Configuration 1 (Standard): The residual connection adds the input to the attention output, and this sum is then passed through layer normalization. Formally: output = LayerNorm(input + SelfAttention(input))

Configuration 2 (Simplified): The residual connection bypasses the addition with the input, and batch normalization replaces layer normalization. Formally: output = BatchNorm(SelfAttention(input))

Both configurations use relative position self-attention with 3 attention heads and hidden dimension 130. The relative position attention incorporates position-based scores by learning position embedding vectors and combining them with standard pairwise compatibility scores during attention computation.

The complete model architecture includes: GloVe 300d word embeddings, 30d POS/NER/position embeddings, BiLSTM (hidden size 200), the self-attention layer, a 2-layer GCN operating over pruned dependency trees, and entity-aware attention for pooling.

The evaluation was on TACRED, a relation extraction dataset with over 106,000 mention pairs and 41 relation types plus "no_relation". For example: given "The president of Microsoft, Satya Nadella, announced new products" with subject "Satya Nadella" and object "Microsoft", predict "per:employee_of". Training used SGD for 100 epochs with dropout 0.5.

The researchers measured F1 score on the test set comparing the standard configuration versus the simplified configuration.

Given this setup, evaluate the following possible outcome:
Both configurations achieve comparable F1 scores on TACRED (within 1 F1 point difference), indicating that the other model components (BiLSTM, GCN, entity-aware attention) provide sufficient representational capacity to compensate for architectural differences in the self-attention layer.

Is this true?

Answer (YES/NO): YES